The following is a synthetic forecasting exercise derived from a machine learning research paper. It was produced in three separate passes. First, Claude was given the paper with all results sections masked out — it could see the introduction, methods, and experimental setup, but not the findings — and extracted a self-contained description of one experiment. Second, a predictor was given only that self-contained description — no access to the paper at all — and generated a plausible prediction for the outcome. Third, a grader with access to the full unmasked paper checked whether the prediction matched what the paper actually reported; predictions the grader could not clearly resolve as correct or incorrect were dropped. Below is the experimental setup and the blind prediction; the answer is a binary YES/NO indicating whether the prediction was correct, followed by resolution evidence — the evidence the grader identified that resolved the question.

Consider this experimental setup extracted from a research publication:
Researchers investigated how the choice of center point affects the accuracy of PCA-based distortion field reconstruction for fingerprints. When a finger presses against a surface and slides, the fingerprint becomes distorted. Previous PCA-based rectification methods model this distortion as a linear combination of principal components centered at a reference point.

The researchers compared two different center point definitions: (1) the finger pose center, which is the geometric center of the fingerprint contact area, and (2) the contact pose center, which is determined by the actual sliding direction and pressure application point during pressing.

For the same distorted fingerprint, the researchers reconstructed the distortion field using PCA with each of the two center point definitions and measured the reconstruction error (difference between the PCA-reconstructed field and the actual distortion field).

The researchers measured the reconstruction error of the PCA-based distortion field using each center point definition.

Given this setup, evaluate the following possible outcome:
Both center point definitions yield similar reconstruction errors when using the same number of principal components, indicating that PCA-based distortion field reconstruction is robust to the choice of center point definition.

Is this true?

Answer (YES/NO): NO